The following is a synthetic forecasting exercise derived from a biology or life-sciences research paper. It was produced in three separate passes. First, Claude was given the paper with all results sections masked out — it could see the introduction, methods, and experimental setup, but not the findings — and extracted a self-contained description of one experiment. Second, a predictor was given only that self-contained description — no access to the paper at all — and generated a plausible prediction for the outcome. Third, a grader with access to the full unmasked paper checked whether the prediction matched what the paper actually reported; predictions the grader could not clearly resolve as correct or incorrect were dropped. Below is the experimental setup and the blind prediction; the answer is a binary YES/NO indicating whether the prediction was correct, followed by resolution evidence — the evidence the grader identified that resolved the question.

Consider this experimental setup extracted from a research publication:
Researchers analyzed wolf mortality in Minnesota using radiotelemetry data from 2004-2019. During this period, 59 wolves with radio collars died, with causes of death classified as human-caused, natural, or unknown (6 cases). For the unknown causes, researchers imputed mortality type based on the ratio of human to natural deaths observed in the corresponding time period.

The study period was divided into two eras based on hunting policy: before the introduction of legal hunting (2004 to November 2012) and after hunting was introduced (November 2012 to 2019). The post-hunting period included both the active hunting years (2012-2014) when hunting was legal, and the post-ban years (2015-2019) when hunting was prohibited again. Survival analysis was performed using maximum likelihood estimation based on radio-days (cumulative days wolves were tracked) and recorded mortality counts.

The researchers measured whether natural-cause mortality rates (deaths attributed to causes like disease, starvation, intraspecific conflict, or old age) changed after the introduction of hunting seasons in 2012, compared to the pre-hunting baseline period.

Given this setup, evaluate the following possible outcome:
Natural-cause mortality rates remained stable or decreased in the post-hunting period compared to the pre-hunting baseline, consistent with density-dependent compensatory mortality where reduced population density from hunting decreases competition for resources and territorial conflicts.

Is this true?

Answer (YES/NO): NO